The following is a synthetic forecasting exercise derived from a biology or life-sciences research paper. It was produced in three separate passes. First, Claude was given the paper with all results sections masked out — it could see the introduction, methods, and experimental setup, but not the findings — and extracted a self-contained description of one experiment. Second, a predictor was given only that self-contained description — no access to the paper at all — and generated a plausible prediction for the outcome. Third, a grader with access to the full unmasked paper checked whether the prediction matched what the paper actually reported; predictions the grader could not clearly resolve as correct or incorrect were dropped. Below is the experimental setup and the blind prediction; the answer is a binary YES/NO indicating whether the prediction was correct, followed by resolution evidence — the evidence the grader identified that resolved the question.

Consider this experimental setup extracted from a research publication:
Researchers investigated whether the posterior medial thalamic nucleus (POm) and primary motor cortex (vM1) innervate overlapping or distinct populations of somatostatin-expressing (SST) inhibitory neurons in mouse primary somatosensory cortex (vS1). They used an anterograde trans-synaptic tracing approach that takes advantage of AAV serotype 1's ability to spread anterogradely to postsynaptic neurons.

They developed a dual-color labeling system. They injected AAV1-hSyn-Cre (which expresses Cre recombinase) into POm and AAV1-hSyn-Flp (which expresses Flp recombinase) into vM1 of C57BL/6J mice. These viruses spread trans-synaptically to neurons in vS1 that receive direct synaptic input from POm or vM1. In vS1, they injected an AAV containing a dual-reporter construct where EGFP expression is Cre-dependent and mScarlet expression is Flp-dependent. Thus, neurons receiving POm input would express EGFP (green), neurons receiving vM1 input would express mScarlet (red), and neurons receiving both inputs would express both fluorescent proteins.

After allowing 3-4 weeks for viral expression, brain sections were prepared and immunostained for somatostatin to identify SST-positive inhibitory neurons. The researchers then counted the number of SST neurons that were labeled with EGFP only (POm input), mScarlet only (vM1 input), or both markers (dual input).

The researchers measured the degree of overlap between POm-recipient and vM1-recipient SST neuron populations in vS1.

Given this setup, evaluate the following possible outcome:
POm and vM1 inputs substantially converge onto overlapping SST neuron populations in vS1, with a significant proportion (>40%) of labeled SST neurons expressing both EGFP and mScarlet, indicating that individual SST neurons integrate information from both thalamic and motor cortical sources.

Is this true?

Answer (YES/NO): NO